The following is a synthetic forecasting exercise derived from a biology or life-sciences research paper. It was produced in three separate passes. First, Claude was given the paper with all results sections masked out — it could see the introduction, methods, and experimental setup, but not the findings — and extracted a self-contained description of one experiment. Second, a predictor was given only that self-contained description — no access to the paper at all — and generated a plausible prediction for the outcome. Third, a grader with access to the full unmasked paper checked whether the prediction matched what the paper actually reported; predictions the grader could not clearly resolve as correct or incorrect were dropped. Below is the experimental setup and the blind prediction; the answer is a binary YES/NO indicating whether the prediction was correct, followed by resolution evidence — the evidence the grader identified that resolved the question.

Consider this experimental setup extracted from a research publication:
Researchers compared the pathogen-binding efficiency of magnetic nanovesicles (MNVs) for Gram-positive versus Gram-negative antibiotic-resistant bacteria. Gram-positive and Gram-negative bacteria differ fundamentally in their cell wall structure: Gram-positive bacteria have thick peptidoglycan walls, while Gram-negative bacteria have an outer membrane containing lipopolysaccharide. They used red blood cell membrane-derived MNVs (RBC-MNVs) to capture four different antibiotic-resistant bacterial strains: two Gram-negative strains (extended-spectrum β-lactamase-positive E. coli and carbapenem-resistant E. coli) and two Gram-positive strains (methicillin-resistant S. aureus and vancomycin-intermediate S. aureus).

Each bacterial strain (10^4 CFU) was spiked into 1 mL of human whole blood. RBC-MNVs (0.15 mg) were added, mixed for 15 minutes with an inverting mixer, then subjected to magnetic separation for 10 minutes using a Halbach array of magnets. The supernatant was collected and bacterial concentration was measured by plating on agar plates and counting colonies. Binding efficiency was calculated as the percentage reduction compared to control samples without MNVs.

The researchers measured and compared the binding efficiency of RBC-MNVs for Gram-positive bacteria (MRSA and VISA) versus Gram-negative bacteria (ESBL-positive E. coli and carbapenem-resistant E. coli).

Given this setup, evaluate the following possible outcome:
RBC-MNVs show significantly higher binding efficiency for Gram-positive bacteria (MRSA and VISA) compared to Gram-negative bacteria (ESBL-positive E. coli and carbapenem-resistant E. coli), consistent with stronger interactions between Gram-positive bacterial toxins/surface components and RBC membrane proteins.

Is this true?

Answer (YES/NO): NO